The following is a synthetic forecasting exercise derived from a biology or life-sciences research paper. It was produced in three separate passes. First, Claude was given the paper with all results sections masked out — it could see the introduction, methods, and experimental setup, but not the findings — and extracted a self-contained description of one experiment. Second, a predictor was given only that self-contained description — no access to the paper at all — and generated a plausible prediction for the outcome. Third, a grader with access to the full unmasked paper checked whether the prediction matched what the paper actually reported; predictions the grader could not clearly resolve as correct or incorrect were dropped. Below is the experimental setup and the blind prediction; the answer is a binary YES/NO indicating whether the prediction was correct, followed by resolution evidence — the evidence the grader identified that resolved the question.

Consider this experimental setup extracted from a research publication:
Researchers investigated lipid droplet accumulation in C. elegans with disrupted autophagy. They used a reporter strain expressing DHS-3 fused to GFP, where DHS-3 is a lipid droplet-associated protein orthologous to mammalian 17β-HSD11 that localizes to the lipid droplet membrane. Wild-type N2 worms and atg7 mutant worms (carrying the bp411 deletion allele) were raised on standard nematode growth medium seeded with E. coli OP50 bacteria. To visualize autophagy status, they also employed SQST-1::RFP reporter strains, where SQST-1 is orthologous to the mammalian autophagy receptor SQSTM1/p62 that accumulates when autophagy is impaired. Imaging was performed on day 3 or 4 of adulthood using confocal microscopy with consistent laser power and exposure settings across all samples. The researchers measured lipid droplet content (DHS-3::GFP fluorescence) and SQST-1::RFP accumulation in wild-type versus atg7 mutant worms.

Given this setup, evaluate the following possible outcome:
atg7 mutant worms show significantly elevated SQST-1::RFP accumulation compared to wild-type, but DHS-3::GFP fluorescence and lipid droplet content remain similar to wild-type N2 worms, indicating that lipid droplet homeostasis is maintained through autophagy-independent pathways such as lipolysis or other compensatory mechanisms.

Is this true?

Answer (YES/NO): NO